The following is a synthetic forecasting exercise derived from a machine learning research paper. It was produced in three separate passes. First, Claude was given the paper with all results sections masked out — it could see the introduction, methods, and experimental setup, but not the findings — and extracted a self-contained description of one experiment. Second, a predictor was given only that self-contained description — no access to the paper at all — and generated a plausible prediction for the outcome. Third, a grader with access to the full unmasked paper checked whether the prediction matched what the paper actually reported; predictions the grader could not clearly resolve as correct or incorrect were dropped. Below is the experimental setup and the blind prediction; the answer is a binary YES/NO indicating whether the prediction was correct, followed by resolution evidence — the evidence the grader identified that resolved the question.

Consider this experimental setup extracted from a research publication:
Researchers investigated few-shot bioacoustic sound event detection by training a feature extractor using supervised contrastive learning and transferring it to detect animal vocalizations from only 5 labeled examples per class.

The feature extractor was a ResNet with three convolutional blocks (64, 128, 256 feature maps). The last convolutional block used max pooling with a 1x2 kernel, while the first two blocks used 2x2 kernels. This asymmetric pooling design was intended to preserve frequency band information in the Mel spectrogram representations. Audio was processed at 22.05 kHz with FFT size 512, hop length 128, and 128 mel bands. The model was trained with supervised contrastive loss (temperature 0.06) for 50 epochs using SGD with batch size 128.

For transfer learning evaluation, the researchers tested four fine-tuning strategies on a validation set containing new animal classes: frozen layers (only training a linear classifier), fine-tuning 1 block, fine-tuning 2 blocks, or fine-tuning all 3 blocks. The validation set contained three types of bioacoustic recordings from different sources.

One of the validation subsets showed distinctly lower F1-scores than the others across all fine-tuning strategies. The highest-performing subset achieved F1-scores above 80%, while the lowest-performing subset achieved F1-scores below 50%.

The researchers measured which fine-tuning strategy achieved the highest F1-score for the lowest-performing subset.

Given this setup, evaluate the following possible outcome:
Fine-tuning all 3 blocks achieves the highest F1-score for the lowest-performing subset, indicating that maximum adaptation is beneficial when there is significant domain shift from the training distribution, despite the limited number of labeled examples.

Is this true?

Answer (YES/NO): NO